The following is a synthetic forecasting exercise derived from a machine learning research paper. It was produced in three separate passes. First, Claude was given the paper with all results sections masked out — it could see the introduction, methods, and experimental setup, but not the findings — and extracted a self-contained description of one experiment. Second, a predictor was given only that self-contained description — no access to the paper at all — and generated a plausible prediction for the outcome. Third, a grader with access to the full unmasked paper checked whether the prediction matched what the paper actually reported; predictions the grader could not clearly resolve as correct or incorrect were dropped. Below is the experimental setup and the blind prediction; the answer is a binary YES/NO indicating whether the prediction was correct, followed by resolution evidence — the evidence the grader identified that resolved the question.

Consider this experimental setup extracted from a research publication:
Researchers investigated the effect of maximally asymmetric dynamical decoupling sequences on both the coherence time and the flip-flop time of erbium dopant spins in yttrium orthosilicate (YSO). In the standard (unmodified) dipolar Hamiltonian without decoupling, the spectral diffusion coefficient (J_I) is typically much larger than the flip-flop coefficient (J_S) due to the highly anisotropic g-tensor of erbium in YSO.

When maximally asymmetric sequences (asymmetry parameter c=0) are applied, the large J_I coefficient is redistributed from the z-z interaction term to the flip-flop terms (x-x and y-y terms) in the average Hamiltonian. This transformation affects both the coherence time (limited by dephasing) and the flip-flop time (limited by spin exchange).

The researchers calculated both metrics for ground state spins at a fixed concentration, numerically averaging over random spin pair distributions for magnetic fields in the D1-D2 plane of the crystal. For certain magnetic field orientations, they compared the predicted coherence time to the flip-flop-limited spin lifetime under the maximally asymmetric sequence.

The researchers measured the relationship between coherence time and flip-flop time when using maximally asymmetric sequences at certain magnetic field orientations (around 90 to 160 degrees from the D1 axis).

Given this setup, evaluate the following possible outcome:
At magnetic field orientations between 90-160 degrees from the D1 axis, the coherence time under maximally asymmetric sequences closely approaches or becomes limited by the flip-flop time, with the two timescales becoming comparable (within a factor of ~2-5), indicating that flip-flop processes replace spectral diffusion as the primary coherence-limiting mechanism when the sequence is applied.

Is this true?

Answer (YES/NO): NO